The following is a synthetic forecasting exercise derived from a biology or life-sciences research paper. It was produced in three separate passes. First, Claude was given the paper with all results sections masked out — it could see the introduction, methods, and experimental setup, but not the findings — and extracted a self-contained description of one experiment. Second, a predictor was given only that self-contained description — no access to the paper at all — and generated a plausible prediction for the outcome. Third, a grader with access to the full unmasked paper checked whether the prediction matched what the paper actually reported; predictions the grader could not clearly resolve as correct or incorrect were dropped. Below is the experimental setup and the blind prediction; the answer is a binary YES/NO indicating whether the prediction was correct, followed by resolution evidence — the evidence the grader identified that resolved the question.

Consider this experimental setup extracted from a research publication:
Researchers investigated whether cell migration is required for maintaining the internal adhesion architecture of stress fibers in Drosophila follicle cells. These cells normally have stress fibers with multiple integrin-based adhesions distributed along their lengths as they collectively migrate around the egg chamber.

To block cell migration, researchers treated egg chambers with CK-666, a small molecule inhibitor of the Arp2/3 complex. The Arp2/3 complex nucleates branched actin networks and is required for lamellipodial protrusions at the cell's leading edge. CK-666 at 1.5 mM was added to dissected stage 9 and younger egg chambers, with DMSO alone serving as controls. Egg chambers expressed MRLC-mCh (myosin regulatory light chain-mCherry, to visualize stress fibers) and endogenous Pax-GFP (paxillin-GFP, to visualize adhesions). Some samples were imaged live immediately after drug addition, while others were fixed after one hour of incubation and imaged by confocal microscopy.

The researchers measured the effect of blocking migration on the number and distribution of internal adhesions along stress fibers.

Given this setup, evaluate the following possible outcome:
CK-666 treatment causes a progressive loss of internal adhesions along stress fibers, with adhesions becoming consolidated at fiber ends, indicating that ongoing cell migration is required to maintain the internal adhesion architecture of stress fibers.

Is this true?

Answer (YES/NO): YES